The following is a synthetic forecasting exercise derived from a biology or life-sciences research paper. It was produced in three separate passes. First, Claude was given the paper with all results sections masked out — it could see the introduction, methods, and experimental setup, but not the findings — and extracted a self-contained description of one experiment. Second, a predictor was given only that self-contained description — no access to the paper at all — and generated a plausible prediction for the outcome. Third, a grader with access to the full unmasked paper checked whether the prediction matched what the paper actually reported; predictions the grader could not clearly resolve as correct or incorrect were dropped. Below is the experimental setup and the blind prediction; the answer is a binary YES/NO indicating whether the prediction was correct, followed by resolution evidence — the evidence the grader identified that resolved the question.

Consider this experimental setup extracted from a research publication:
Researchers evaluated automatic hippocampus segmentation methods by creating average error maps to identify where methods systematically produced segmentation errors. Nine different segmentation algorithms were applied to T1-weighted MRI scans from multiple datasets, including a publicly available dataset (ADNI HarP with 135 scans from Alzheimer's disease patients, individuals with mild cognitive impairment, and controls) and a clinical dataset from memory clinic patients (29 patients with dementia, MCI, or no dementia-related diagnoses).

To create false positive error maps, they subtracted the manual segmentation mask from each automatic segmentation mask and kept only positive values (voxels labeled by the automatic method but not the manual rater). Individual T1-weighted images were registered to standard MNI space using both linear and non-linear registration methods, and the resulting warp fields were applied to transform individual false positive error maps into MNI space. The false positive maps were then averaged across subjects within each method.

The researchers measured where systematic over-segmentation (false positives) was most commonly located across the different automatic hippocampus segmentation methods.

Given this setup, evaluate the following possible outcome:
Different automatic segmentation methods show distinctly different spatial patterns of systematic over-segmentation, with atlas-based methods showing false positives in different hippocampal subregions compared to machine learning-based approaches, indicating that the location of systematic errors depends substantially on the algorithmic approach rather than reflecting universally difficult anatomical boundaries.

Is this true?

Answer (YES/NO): NO